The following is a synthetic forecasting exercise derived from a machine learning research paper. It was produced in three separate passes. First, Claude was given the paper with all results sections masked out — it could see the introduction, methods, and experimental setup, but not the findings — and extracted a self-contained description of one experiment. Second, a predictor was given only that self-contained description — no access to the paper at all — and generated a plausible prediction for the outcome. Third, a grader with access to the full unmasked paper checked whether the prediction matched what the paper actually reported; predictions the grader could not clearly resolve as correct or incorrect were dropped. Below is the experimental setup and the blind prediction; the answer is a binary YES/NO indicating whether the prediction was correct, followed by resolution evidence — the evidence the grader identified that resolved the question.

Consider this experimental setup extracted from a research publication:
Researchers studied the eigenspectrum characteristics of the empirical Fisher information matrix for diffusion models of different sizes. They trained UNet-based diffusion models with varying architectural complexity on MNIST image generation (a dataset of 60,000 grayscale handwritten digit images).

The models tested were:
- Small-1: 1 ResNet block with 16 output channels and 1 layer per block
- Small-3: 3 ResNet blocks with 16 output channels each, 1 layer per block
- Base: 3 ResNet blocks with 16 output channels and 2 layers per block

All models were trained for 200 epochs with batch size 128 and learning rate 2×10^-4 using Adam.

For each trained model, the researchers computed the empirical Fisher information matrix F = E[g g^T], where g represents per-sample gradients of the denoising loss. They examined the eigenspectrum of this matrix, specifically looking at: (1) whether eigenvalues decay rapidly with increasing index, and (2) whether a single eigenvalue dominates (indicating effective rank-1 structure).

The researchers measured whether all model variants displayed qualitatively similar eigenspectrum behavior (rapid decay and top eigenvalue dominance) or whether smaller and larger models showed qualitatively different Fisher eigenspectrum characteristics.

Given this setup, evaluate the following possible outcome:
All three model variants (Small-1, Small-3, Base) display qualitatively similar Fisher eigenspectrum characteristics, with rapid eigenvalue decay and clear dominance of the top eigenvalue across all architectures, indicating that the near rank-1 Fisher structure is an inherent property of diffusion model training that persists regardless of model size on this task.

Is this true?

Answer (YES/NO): YES